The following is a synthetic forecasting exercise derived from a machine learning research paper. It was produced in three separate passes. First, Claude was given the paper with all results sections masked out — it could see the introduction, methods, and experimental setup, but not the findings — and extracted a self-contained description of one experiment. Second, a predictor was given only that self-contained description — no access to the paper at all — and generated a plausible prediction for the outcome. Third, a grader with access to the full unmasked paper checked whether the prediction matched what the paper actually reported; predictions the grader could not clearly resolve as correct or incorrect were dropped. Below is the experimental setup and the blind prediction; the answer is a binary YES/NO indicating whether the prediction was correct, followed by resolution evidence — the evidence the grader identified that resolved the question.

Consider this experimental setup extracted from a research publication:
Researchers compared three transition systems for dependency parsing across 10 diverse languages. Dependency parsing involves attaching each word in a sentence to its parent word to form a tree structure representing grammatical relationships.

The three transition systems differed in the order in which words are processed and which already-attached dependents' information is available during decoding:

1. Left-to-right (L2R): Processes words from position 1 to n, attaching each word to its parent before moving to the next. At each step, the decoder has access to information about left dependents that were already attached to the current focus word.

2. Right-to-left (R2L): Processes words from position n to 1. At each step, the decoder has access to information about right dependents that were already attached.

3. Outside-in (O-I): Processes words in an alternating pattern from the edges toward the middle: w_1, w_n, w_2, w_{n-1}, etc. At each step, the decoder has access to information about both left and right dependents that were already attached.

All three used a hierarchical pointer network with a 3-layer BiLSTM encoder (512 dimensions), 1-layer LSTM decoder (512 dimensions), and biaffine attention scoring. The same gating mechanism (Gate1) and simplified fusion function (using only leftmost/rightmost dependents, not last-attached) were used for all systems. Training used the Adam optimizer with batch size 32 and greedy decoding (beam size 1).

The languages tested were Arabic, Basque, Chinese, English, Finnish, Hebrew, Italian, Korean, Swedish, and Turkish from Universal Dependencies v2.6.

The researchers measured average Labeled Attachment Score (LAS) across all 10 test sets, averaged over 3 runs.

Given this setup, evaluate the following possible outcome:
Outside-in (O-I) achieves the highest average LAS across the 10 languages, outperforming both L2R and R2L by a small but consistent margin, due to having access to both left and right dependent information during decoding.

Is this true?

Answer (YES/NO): NO